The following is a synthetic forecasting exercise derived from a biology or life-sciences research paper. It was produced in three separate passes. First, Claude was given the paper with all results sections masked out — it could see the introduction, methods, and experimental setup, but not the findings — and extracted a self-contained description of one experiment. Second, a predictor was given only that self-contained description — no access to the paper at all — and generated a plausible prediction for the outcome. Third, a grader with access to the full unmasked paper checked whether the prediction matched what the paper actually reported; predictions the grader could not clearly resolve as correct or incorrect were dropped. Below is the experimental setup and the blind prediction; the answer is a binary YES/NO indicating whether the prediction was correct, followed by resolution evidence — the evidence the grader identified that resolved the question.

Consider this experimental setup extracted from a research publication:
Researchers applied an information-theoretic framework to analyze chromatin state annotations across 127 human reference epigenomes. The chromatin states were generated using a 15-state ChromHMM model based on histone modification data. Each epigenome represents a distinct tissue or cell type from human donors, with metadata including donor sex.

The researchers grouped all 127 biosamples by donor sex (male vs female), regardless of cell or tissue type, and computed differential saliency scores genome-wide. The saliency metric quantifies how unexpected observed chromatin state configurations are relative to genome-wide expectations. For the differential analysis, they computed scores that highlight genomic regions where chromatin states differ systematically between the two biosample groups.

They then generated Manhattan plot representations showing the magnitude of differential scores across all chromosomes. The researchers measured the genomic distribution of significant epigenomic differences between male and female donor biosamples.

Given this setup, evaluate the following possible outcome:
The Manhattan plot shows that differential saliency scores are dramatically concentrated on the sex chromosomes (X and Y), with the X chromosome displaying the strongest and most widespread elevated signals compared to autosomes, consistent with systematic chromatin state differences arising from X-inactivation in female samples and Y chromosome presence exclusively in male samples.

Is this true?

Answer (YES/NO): NO